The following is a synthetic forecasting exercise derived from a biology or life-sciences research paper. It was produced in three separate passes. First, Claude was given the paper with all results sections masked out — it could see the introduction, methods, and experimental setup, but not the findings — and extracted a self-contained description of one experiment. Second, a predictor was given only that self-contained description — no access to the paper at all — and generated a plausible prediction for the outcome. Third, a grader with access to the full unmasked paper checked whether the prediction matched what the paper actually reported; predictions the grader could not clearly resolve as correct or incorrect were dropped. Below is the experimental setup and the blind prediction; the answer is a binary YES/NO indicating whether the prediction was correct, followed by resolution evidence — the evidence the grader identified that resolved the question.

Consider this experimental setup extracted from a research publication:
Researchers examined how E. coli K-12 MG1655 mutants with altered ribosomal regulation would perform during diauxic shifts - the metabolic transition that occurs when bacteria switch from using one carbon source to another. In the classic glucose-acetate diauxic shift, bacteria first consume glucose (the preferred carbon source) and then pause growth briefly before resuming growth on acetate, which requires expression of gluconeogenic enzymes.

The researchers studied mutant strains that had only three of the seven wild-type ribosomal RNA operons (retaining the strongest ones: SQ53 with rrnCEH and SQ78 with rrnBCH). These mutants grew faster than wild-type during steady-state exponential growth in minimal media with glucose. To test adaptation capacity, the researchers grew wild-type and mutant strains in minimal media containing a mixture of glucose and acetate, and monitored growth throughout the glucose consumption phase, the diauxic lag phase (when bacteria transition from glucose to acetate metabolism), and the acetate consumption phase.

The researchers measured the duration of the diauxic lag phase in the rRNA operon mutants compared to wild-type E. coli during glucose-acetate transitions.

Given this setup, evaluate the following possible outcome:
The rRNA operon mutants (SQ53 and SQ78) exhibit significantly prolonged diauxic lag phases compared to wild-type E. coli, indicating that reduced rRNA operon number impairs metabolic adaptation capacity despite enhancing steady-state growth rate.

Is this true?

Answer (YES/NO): YES